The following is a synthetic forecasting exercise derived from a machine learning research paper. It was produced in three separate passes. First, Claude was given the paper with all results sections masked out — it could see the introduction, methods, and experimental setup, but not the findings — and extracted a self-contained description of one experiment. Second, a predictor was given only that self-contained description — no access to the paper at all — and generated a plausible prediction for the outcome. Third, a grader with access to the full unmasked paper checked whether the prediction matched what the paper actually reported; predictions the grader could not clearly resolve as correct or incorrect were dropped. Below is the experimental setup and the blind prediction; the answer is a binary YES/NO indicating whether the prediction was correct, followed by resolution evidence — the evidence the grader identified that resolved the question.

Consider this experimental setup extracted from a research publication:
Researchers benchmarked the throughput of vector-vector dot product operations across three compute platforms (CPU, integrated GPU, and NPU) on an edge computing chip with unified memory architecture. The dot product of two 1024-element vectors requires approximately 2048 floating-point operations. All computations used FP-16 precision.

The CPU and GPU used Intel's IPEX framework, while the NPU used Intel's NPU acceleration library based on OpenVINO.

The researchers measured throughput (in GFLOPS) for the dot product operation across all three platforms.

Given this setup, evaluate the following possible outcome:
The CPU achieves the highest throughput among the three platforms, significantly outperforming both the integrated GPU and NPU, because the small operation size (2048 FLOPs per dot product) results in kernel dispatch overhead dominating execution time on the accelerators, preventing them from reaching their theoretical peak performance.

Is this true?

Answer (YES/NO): NO